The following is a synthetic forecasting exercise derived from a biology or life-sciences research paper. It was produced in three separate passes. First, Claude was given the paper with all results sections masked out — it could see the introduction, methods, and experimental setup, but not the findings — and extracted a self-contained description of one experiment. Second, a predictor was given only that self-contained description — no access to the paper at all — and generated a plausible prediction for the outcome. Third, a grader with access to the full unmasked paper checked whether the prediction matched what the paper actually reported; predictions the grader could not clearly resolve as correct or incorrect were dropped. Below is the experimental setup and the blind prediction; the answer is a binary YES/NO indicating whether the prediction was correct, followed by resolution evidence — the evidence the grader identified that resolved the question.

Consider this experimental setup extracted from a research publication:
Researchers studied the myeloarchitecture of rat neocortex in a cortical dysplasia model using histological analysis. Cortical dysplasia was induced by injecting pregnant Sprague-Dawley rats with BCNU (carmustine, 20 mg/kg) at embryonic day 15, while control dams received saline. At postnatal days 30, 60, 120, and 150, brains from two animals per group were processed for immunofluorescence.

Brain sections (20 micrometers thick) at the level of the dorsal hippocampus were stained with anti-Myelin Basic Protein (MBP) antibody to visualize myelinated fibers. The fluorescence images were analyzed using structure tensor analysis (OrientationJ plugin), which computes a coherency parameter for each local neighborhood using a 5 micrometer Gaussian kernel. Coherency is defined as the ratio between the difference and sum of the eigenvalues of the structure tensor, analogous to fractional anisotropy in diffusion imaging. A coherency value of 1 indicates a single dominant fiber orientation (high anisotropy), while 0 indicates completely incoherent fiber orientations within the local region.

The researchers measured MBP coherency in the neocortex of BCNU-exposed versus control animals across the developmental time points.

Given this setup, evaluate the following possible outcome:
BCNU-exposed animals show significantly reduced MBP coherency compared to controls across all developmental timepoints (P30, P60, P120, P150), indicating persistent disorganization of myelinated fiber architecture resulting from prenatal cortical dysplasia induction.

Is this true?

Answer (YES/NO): NO